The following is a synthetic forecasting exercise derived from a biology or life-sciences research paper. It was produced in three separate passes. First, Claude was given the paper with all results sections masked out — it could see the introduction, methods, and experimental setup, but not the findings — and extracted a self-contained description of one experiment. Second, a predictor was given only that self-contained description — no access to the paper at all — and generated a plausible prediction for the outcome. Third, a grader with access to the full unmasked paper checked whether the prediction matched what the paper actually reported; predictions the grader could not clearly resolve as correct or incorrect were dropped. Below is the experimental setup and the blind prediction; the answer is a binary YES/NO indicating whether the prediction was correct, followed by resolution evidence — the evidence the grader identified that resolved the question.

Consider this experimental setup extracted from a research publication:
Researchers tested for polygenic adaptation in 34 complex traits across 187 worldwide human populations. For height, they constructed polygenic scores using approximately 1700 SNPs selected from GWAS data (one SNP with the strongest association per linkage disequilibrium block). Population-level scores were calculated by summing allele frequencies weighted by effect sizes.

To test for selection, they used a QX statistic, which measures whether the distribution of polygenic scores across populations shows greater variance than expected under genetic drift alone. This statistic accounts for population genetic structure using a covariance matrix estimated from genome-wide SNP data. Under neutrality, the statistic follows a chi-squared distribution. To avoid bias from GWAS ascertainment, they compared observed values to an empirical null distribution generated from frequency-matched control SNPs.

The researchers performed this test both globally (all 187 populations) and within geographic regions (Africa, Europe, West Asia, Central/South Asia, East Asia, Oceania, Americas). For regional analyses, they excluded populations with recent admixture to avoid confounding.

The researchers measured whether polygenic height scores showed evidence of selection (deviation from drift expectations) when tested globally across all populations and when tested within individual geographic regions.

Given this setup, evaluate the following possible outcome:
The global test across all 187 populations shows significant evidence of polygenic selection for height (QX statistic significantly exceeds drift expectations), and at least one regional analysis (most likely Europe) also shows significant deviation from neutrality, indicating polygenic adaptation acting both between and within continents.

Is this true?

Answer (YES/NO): YES